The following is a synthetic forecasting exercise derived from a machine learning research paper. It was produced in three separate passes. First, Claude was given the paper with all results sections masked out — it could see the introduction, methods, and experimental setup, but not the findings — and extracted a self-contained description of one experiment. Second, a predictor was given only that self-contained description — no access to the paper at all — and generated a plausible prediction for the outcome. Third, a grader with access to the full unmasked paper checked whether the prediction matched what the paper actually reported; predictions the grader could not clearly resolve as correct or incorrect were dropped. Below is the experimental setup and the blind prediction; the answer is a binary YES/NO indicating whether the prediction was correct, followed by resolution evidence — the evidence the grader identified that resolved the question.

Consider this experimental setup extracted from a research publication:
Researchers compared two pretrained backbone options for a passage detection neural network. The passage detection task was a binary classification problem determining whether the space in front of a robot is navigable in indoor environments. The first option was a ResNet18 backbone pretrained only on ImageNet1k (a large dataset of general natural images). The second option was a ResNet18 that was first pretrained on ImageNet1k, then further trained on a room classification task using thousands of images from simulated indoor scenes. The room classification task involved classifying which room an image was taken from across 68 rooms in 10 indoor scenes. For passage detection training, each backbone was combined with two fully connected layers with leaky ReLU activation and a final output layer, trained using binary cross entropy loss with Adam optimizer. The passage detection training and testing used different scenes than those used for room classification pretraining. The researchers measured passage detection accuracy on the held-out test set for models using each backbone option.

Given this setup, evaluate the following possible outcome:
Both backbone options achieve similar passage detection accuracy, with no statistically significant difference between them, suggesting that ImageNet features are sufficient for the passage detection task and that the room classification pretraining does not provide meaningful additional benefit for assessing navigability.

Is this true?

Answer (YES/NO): NO